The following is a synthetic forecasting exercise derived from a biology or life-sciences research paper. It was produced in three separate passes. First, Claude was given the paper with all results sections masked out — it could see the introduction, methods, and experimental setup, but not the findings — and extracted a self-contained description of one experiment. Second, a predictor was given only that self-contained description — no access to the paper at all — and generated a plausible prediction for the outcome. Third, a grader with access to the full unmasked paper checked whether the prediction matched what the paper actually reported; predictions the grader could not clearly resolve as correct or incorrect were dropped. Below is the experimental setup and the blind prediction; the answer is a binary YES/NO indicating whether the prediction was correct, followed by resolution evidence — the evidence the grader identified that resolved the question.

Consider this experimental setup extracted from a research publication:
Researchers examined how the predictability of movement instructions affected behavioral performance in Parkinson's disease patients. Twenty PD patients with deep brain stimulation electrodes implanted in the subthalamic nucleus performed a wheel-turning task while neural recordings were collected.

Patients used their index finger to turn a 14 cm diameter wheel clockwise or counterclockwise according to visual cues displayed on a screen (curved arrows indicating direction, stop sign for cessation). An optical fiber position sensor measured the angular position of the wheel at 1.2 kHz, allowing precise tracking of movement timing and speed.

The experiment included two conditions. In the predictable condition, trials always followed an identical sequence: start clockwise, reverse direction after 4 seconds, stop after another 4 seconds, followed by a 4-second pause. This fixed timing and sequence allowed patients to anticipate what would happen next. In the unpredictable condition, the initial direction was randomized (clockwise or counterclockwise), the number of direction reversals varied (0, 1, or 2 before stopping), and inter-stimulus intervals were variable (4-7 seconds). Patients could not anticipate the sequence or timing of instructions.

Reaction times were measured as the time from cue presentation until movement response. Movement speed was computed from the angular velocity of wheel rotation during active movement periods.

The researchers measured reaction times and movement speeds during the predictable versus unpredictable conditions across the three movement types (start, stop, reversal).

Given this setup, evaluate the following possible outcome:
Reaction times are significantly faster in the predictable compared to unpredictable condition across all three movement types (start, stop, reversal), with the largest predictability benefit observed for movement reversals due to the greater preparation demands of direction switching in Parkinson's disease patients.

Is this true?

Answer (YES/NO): NO